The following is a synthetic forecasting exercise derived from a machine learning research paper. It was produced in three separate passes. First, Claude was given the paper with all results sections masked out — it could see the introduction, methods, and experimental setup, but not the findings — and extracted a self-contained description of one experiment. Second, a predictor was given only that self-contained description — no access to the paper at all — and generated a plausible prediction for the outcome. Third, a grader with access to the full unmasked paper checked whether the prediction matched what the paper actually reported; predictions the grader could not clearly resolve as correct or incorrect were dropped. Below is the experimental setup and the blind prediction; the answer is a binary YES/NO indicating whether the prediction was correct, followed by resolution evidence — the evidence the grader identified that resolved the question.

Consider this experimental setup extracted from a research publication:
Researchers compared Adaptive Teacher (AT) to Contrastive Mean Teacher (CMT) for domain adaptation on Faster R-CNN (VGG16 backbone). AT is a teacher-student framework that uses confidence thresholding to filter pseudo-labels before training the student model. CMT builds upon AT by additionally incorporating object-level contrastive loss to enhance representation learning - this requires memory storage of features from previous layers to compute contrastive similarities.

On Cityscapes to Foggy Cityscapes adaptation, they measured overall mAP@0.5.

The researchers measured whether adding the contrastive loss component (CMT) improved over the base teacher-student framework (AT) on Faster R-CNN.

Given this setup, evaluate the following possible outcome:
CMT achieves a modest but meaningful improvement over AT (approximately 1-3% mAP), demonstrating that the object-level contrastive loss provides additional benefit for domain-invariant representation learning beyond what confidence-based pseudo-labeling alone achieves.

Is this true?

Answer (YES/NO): NO